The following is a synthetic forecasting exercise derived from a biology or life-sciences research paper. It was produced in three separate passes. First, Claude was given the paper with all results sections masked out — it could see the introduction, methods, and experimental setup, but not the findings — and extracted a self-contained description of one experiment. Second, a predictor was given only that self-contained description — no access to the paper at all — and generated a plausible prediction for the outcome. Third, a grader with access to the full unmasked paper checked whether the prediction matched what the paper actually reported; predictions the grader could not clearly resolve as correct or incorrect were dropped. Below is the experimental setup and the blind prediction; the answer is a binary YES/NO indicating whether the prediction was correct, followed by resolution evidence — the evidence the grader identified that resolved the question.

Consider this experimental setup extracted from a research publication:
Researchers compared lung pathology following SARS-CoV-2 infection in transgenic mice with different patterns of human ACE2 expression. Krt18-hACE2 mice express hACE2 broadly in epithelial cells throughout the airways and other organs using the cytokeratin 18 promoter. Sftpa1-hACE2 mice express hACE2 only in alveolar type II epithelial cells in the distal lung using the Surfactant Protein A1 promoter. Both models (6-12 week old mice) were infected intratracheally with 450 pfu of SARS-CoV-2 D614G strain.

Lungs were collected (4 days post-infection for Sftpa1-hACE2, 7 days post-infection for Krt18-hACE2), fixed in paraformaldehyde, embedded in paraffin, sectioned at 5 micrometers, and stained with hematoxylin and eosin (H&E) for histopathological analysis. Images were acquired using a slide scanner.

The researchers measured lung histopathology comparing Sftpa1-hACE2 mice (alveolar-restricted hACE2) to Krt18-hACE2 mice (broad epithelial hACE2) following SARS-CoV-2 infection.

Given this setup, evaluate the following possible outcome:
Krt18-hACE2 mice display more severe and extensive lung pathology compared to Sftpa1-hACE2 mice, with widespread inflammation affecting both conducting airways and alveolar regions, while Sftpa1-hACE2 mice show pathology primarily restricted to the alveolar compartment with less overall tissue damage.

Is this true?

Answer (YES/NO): YES